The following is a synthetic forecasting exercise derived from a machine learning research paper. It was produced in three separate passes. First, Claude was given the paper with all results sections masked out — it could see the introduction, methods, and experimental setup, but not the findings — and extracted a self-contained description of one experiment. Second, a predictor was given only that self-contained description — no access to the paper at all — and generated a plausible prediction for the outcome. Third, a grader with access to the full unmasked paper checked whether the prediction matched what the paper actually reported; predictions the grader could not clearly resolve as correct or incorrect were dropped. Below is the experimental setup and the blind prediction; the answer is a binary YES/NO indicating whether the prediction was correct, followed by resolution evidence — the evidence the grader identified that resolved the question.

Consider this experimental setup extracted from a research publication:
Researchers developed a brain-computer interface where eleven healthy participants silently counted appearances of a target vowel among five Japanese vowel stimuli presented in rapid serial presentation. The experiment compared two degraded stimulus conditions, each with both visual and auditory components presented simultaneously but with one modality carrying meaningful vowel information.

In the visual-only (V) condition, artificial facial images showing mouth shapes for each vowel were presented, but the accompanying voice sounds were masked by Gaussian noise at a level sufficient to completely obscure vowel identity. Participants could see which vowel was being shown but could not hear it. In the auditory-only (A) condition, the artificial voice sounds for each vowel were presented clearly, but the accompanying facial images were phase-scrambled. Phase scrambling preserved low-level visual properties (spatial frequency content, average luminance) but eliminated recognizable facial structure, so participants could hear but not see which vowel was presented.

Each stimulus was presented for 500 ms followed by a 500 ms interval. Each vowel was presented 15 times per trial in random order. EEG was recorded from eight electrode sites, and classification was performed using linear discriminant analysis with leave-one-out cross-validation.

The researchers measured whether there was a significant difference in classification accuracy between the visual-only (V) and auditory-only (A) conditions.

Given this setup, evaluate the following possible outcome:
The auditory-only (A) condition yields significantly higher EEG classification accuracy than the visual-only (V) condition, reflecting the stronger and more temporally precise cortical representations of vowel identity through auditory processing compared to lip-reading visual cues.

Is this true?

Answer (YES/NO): NO